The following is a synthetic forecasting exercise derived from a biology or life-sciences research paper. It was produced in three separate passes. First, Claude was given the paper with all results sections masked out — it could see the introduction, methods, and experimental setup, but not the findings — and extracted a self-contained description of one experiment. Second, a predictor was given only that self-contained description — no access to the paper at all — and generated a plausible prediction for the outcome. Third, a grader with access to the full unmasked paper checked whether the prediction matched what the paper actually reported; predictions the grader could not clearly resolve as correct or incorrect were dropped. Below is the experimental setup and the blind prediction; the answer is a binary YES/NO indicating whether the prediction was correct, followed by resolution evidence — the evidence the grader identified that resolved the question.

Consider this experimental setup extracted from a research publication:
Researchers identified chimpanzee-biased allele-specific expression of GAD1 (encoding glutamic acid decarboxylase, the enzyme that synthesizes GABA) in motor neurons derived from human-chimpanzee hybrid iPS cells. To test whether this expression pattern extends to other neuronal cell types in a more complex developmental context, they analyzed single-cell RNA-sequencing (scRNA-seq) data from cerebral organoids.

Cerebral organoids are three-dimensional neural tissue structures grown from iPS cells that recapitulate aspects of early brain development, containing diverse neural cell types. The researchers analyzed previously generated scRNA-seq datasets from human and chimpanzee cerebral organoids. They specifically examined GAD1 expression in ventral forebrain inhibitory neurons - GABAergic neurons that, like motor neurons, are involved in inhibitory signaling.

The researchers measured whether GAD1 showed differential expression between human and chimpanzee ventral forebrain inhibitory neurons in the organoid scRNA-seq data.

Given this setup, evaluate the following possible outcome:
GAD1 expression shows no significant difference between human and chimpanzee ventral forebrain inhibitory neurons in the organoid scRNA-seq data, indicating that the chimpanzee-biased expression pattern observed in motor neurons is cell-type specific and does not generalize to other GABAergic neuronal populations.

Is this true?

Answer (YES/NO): NO